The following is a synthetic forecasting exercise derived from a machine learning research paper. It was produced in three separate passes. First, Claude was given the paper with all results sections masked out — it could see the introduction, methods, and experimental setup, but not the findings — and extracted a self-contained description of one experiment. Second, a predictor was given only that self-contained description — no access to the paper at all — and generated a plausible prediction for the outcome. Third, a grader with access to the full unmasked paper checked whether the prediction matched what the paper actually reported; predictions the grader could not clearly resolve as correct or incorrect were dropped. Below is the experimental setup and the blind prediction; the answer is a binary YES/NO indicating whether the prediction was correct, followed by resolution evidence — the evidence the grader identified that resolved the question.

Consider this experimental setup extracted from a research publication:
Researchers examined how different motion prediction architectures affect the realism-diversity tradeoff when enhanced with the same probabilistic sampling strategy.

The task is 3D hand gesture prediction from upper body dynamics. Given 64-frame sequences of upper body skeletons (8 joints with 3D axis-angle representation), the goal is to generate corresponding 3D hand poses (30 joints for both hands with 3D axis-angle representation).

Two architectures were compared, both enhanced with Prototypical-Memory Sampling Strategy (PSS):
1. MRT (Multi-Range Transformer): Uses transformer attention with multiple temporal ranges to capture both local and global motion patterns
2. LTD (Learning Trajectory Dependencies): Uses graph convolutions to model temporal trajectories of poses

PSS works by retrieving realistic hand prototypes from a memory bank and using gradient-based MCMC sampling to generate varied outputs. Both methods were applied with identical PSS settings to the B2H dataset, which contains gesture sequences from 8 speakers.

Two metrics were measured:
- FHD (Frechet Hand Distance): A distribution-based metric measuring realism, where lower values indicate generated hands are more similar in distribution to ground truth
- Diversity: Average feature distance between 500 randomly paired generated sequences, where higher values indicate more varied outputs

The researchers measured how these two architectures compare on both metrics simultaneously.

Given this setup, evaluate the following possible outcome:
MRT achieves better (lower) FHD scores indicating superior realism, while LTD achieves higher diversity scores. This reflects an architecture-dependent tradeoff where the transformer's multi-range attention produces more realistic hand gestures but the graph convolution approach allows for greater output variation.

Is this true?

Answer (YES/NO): NO